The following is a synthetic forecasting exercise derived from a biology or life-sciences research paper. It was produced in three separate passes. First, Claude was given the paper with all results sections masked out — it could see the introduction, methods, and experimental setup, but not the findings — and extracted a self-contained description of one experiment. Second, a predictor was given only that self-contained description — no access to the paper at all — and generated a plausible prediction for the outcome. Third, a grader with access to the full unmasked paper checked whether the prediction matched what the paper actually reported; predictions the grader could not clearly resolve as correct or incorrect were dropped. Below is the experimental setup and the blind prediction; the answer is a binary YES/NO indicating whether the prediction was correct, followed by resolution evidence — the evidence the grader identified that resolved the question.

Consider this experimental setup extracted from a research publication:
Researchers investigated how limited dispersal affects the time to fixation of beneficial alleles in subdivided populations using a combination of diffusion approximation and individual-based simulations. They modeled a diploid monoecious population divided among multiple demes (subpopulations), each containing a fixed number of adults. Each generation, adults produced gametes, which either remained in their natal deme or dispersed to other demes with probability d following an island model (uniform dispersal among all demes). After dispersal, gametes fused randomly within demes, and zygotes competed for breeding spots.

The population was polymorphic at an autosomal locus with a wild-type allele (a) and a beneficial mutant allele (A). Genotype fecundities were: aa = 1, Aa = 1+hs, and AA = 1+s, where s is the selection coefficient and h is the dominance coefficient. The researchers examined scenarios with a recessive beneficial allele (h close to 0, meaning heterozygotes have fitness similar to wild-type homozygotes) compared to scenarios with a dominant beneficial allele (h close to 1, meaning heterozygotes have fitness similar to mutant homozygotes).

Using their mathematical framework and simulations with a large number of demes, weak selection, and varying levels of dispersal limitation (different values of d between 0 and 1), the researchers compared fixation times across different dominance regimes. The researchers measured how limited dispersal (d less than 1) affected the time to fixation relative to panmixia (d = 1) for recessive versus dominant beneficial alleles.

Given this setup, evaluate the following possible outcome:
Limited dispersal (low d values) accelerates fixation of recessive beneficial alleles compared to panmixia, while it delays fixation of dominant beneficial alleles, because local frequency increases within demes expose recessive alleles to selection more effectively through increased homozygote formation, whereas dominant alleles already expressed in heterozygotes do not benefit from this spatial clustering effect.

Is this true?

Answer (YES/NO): NO